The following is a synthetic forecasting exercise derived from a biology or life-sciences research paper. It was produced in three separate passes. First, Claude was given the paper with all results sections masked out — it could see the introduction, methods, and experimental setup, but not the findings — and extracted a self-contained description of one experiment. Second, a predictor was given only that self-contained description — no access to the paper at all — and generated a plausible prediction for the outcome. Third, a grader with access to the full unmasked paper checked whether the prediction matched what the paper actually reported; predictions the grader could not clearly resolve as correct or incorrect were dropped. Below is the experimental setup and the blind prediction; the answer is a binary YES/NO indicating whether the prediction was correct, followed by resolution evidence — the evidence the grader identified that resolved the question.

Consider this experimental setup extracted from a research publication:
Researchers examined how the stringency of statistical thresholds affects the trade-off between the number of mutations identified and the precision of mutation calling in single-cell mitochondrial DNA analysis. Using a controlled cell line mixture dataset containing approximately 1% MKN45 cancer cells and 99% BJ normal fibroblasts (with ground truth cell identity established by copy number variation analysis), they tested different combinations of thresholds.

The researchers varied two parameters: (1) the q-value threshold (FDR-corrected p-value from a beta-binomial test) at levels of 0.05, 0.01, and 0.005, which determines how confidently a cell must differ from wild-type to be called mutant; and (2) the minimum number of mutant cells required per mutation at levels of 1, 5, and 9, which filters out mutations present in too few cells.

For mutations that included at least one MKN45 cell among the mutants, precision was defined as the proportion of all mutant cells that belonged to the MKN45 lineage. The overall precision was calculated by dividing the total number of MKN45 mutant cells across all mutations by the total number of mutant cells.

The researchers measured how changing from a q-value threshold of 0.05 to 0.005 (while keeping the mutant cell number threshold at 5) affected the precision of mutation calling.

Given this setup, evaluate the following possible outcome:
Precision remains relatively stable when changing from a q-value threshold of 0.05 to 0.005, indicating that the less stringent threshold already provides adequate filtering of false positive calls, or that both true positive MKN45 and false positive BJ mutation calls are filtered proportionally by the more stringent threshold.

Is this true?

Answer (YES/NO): NO